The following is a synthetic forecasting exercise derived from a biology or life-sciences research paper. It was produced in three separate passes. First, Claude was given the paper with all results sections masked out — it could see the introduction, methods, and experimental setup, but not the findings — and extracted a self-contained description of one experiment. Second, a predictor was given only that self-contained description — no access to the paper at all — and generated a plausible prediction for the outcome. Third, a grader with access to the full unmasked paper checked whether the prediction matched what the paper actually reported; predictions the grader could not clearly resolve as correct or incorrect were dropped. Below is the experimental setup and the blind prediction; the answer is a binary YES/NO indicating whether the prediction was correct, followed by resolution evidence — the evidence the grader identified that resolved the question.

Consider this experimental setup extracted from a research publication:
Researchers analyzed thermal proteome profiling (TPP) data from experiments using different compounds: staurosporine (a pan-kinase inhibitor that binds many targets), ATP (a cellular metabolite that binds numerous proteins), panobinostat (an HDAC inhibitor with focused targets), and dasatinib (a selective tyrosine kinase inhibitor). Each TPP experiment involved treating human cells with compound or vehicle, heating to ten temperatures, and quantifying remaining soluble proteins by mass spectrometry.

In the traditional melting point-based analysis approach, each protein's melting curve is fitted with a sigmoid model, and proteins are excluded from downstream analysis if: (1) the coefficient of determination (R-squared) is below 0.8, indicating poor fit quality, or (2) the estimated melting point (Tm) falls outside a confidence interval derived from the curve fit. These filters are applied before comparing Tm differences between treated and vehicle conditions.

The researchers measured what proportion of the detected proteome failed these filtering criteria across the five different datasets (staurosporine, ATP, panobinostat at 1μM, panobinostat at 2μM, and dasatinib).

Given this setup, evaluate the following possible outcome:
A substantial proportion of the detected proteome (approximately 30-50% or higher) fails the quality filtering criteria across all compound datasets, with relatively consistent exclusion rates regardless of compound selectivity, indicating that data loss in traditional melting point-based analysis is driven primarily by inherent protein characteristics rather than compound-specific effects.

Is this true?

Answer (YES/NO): NO